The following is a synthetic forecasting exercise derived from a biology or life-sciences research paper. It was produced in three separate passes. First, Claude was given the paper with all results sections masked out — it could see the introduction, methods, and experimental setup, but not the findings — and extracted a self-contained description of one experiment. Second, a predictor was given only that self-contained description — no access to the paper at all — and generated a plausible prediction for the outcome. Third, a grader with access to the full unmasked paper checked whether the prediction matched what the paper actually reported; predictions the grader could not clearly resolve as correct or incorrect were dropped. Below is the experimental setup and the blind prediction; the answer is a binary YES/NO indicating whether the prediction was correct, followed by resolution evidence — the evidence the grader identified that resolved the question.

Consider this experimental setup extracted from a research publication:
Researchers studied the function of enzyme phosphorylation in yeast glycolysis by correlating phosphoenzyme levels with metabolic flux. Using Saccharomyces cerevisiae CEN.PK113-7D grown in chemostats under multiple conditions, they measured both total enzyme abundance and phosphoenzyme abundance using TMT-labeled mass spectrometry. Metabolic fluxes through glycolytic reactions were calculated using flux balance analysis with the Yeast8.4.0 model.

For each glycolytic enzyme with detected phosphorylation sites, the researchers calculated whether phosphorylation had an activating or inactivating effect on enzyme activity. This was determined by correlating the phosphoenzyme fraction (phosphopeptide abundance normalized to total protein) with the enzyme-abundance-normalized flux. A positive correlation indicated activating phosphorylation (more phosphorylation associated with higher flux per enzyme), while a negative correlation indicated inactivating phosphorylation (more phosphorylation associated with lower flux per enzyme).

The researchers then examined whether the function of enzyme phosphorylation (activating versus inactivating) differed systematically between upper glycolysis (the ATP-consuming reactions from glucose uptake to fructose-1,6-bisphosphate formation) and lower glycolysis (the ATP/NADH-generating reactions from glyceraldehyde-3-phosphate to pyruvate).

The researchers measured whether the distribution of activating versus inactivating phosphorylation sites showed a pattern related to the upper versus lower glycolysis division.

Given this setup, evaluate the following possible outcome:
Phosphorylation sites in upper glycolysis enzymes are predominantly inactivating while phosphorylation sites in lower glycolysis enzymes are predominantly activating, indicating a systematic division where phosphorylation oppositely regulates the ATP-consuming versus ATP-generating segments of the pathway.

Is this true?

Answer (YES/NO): YES